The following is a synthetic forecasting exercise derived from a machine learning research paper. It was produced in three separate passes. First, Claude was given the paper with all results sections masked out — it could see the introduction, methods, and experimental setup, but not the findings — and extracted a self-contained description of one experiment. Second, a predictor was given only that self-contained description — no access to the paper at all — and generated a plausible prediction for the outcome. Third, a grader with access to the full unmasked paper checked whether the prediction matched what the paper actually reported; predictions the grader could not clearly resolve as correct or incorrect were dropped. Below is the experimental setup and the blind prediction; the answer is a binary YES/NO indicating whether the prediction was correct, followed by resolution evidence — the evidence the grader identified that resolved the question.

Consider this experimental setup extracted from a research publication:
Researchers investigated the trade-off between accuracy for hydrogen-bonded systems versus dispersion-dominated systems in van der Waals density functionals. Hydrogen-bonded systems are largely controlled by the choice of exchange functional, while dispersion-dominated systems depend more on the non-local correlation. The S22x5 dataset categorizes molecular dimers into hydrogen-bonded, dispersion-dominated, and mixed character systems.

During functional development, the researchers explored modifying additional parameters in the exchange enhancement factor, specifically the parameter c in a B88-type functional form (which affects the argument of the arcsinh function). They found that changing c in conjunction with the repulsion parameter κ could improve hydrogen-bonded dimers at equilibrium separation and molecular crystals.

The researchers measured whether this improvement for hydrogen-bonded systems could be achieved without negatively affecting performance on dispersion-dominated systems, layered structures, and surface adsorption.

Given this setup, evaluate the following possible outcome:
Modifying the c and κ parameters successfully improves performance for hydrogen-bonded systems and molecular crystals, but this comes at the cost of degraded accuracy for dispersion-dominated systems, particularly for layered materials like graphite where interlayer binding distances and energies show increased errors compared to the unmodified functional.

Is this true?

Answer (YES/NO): YES